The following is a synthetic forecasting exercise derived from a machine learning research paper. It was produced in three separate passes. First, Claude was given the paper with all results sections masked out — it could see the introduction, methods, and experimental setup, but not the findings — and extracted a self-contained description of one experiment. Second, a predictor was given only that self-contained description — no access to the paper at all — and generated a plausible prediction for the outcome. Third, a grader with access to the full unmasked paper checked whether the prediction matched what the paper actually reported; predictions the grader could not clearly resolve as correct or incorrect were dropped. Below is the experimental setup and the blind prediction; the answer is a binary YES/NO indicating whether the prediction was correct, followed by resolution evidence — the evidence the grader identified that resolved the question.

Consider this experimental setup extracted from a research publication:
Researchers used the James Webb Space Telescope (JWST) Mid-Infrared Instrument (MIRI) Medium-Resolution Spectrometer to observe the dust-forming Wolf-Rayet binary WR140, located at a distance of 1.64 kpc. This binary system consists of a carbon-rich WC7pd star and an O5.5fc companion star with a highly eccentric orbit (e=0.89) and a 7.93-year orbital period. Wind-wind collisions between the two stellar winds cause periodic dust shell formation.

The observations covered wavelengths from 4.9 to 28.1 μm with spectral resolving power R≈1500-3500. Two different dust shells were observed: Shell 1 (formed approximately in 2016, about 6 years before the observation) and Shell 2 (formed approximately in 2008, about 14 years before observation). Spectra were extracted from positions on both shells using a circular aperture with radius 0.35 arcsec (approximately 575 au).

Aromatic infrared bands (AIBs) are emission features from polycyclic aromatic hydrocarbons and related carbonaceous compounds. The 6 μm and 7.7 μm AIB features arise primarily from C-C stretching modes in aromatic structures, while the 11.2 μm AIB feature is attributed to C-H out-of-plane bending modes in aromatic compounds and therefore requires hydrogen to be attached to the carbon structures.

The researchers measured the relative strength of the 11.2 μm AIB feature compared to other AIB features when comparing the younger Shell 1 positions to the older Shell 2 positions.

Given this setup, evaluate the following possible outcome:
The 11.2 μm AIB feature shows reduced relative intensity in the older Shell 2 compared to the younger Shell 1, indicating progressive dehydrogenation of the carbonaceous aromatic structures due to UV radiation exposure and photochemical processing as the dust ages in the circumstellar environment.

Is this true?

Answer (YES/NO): NO